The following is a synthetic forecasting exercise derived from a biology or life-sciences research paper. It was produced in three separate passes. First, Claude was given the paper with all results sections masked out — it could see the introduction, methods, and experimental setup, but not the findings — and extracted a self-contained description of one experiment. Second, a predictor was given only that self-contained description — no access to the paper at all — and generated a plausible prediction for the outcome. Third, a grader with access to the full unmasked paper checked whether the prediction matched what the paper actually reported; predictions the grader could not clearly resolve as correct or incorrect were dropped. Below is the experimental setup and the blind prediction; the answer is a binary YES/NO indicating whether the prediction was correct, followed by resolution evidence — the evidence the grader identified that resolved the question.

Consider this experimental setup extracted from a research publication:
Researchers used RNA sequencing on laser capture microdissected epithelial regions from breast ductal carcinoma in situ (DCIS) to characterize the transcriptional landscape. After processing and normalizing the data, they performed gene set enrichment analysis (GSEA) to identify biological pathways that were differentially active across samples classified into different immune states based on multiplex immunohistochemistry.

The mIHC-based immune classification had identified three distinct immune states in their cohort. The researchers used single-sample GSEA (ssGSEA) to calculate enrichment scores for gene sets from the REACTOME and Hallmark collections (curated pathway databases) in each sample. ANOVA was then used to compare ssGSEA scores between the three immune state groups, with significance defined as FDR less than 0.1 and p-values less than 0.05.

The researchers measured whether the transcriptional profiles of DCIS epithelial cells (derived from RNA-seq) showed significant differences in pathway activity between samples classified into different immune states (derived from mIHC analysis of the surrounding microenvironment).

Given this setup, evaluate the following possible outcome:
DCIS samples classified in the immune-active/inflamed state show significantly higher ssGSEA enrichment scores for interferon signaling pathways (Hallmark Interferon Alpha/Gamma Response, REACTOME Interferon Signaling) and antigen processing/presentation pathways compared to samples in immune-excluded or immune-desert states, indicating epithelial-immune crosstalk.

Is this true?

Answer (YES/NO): NO